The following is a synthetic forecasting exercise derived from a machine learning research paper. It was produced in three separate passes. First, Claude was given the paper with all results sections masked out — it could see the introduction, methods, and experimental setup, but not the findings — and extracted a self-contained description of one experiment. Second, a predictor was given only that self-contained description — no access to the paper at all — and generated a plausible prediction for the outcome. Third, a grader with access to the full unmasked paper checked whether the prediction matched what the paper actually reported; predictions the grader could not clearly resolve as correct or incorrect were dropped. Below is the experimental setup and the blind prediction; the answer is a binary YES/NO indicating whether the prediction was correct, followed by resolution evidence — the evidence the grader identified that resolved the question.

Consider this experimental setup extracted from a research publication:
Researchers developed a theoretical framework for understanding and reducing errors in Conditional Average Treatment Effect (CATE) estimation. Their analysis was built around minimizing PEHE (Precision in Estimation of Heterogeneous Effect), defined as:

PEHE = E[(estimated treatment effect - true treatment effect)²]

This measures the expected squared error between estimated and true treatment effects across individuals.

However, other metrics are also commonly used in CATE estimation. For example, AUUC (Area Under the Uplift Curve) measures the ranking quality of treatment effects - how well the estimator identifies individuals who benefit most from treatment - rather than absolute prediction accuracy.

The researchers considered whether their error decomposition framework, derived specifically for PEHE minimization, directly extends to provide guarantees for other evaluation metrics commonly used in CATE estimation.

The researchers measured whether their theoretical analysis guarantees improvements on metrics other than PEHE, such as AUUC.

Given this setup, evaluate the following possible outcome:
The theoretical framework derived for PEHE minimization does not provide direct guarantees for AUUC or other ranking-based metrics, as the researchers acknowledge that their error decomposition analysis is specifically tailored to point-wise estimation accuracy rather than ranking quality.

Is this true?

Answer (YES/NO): YES